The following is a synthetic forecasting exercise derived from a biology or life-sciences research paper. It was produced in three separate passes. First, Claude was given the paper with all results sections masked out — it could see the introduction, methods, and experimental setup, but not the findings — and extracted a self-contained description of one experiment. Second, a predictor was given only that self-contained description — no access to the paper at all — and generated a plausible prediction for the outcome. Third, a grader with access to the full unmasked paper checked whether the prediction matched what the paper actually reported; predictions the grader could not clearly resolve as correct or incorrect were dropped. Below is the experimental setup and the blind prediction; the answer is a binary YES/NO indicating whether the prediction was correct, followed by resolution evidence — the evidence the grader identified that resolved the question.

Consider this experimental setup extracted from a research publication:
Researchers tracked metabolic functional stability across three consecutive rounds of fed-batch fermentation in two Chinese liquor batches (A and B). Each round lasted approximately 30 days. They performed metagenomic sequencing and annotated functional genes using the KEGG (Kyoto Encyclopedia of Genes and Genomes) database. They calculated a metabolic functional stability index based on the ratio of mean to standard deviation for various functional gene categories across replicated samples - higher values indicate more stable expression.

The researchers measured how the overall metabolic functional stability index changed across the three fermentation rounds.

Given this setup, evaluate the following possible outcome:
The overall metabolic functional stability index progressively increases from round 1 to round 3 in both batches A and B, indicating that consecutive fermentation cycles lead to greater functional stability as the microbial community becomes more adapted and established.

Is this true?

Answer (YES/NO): NO